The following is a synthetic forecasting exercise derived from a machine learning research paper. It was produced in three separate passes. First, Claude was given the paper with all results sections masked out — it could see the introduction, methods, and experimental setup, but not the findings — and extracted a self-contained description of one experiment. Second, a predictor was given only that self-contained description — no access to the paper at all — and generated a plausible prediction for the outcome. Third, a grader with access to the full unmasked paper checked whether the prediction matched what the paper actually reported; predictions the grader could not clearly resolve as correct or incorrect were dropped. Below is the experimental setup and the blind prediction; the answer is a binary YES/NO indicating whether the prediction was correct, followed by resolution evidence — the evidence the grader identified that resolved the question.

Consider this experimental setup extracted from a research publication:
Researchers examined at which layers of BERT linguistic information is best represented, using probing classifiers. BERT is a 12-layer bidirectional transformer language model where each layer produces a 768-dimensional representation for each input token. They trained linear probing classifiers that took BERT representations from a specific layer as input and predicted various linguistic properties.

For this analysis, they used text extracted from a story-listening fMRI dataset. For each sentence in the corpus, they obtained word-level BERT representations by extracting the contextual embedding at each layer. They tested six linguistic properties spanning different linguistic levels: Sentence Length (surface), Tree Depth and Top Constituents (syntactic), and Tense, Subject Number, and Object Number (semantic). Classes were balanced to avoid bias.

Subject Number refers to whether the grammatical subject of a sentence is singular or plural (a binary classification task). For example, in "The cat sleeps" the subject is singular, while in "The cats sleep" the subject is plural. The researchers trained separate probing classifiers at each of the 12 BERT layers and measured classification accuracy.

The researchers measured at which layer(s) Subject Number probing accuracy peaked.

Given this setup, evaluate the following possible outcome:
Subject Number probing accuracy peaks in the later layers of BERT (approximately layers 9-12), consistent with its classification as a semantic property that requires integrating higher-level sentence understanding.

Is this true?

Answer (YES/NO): YES